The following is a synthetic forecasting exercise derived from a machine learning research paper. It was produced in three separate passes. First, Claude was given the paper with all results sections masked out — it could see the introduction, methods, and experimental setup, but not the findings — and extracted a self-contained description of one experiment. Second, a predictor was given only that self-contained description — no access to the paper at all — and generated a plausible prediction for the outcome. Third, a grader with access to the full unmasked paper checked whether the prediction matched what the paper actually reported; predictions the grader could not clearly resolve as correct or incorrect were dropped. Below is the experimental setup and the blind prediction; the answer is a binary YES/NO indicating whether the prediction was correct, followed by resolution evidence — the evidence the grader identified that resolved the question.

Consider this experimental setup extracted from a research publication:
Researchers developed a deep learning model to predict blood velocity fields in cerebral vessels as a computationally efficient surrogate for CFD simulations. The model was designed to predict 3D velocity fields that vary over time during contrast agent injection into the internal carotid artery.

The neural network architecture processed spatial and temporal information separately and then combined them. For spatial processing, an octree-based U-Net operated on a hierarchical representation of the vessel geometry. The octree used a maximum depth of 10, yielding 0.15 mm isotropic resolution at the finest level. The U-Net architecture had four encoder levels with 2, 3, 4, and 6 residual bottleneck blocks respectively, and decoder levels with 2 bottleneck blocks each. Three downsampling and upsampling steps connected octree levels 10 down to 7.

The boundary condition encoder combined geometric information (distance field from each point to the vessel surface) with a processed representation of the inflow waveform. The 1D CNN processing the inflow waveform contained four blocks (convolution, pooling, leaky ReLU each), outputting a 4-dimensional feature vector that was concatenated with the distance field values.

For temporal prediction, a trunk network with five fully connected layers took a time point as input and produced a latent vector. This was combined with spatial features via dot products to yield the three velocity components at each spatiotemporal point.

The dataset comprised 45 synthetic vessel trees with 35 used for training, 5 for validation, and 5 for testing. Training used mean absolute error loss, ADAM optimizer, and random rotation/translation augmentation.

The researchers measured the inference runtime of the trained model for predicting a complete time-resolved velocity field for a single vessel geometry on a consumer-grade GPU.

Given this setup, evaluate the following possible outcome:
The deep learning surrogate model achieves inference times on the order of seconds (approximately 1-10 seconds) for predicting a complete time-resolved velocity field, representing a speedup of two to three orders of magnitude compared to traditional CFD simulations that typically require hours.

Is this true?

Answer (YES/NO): YES